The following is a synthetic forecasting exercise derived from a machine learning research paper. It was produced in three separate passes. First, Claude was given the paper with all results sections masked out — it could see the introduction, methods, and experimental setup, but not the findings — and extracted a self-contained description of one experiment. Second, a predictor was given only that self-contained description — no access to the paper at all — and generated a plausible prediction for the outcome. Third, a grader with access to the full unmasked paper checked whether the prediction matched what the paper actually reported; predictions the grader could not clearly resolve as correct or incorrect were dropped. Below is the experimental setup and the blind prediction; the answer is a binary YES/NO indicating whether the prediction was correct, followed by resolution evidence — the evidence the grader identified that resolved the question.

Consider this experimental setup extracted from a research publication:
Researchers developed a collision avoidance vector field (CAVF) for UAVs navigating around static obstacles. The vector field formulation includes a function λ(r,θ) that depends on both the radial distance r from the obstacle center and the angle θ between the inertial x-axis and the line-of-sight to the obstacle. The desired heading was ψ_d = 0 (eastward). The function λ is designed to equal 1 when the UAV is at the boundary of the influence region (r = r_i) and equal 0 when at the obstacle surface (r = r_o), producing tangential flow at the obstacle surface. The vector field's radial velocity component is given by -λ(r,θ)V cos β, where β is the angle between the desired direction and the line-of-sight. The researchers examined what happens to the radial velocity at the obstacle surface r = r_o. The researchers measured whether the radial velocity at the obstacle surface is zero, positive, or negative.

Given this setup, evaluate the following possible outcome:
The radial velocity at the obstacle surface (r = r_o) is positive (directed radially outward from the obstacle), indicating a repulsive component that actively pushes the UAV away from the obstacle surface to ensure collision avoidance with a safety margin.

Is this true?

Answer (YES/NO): NO